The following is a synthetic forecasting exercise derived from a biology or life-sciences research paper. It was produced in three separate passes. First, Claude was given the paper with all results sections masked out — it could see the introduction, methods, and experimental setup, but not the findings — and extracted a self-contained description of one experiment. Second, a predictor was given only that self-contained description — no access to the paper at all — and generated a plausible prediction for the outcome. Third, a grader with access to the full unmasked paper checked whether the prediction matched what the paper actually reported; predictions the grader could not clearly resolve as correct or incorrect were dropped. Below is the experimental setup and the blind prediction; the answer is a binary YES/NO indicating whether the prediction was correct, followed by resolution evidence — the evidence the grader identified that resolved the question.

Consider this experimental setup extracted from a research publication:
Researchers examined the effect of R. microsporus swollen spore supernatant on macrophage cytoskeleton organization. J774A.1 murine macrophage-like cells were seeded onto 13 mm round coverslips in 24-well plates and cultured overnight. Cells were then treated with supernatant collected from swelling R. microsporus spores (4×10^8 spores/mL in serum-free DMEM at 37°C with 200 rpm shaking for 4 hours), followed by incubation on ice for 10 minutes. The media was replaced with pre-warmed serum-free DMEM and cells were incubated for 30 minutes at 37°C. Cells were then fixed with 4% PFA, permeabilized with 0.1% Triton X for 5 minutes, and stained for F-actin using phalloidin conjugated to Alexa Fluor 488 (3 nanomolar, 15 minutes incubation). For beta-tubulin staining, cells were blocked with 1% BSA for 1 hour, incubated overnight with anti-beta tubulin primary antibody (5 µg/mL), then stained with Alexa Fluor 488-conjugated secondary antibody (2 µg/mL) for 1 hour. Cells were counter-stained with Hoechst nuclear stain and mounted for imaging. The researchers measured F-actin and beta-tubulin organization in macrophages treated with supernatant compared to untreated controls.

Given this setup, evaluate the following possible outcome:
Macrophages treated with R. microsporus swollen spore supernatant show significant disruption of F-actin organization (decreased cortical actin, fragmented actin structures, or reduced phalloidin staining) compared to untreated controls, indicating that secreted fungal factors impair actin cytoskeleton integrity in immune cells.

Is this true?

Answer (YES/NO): YES